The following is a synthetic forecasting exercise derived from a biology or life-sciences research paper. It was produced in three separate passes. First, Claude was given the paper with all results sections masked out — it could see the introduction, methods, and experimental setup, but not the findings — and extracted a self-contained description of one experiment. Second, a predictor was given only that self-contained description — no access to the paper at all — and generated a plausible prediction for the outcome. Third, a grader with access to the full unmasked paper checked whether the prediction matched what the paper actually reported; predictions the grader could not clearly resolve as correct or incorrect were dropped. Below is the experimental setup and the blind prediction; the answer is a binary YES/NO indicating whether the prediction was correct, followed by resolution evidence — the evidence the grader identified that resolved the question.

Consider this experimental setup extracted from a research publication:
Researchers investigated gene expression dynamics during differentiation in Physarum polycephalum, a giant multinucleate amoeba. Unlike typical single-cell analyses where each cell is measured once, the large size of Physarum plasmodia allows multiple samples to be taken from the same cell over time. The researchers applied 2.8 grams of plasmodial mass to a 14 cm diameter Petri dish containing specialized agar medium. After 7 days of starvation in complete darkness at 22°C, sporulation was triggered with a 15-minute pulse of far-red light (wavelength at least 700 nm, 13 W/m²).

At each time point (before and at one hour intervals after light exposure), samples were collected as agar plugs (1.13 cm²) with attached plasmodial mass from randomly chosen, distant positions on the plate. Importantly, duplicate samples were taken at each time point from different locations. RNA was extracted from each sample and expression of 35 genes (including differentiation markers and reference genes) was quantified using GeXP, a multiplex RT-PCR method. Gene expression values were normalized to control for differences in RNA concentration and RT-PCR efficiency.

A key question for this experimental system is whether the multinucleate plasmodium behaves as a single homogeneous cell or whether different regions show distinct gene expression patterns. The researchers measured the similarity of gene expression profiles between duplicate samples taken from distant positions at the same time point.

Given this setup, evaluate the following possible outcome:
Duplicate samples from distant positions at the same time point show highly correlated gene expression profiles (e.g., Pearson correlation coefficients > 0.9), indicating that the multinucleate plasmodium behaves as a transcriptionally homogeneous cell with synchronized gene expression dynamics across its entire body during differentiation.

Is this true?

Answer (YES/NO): YES